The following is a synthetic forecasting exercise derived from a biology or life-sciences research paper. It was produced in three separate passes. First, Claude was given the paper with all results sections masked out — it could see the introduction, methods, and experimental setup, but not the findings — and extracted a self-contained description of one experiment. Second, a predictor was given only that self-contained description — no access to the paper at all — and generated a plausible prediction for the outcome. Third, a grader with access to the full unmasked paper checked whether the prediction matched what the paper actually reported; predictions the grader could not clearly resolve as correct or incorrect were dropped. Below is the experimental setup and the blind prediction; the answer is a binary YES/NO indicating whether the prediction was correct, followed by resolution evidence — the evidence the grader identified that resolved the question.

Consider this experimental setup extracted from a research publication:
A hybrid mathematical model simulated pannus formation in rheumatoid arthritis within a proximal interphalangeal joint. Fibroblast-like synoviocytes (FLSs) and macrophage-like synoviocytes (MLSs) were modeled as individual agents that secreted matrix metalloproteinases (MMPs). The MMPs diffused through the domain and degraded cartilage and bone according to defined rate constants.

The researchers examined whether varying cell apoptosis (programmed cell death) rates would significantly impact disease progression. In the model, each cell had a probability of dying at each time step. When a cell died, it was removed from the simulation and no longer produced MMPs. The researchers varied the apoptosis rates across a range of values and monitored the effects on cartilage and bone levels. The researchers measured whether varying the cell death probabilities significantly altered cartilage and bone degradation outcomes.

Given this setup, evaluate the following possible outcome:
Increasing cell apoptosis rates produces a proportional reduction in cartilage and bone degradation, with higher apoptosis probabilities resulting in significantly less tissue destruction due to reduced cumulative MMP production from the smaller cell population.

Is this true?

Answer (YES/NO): NO